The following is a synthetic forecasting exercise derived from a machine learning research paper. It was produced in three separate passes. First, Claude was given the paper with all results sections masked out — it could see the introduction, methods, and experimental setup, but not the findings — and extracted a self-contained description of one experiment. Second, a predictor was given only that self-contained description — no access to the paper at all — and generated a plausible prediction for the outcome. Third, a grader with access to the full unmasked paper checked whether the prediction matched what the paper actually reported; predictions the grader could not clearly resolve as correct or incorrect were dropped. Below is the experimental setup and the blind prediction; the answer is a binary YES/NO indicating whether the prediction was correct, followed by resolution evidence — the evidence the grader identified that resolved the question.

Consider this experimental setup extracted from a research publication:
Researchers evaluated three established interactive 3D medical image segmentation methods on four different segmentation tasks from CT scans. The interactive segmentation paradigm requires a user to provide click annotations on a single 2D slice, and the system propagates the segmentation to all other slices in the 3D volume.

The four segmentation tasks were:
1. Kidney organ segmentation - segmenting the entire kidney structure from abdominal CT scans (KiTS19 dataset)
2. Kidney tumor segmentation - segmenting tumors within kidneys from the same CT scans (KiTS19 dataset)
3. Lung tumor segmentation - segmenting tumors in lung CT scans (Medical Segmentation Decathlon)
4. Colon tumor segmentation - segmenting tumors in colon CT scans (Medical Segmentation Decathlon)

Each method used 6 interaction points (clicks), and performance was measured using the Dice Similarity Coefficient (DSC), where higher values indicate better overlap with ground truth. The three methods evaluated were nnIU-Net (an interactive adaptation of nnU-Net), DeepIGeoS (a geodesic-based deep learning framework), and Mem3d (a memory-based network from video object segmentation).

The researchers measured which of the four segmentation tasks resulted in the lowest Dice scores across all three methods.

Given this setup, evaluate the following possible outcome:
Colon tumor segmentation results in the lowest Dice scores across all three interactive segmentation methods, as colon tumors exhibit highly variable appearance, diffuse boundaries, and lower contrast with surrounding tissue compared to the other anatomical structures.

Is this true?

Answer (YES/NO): YES